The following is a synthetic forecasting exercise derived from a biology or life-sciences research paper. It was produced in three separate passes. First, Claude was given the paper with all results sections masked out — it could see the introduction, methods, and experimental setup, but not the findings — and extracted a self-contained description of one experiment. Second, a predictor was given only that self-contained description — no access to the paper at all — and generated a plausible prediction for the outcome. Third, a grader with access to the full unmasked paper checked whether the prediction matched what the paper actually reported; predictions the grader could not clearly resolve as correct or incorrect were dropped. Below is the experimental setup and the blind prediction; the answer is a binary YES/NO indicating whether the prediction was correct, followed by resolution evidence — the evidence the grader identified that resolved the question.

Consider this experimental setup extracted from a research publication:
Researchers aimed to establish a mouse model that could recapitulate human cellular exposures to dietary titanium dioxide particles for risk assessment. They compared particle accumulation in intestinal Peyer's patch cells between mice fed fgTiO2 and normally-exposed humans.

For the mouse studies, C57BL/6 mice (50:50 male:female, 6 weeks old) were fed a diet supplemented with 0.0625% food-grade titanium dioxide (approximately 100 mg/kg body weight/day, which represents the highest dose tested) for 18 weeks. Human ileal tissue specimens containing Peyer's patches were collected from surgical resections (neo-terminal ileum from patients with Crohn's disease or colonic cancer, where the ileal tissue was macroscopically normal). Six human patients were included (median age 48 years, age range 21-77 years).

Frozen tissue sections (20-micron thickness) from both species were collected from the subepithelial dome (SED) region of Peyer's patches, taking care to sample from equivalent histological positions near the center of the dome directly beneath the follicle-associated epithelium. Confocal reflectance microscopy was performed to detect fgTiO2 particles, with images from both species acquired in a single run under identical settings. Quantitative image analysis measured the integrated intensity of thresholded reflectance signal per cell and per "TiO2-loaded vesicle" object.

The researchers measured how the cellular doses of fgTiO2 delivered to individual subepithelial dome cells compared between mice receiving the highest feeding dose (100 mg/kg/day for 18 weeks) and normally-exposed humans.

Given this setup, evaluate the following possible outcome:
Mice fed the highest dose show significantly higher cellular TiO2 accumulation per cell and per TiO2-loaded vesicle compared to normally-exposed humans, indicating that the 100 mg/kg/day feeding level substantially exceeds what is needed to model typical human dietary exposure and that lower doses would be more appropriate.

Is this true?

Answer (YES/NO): NO